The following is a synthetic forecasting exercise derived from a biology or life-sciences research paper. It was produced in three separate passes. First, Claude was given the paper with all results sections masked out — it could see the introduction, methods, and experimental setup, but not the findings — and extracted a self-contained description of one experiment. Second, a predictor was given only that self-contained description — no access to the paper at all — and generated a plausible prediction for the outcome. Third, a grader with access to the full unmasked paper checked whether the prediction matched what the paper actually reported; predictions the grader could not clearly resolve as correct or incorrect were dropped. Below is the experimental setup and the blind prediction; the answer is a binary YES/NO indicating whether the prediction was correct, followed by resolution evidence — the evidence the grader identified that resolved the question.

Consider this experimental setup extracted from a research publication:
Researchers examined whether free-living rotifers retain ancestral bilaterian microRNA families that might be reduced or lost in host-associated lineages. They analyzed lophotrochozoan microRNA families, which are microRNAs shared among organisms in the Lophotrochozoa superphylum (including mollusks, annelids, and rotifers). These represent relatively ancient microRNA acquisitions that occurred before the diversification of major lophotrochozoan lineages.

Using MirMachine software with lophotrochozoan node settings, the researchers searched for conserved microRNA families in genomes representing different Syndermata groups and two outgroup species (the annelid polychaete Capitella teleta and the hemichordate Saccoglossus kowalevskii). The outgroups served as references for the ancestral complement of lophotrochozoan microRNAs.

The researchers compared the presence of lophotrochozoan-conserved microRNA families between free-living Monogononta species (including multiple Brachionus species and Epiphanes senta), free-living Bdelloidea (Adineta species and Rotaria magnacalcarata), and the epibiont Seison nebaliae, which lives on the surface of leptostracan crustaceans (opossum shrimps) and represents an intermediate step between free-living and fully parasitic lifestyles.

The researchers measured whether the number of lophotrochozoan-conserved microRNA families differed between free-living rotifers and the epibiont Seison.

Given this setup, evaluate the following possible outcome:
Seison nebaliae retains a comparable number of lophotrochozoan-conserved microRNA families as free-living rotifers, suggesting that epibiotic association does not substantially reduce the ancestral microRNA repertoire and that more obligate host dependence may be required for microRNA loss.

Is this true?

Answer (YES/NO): NO